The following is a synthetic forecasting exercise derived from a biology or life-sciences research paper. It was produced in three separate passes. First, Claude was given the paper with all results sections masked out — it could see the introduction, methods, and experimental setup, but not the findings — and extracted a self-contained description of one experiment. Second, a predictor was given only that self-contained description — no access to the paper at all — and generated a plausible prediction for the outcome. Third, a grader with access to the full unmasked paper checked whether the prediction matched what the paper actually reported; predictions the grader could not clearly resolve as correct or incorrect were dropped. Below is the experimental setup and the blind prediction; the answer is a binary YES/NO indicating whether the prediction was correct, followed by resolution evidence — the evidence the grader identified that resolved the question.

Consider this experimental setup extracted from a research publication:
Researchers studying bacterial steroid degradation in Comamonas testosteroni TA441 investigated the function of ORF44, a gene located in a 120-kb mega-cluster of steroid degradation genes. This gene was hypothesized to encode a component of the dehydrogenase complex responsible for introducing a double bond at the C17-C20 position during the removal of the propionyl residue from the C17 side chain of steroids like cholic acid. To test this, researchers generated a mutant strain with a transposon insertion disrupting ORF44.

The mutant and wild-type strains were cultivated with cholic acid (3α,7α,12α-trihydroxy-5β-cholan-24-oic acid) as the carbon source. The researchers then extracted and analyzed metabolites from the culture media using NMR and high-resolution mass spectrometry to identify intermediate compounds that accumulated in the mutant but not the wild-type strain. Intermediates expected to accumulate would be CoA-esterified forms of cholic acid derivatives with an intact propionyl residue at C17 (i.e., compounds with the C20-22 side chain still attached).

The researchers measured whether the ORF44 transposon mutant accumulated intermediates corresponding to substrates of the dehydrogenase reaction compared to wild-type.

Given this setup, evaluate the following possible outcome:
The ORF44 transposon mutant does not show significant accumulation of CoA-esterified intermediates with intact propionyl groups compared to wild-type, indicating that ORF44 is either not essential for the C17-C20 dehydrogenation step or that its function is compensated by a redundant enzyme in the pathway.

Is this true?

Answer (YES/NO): NO